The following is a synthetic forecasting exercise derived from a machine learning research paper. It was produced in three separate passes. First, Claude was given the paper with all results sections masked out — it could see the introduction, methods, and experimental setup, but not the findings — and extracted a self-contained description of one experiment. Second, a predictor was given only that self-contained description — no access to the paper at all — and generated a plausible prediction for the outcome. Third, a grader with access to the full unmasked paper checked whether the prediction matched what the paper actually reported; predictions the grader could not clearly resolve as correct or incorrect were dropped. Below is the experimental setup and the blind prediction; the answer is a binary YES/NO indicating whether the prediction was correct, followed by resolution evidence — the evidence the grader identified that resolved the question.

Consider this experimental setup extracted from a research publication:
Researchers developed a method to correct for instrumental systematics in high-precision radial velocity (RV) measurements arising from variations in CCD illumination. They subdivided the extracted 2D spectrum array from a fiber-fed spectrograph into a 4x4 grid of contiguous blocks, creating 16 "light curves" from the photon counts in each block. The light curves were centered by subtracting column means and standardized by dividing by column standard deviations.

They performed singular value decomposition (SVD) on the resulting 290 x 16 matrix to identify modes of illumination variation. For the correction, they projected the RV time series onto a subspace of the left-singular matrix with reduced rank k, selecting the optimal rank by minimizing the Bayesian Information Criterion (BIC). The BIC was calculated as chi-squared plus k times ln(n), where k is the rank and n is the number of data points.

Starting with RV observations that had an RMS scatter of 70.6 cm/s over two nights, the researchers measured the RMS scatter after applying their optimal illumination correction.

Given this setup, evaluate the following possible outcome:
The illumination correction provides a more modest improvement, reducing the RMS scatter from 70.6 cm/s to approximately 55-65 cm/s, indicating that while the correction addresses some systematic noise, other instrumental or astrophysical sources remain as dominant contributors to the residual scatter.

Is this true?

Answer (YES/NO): NO